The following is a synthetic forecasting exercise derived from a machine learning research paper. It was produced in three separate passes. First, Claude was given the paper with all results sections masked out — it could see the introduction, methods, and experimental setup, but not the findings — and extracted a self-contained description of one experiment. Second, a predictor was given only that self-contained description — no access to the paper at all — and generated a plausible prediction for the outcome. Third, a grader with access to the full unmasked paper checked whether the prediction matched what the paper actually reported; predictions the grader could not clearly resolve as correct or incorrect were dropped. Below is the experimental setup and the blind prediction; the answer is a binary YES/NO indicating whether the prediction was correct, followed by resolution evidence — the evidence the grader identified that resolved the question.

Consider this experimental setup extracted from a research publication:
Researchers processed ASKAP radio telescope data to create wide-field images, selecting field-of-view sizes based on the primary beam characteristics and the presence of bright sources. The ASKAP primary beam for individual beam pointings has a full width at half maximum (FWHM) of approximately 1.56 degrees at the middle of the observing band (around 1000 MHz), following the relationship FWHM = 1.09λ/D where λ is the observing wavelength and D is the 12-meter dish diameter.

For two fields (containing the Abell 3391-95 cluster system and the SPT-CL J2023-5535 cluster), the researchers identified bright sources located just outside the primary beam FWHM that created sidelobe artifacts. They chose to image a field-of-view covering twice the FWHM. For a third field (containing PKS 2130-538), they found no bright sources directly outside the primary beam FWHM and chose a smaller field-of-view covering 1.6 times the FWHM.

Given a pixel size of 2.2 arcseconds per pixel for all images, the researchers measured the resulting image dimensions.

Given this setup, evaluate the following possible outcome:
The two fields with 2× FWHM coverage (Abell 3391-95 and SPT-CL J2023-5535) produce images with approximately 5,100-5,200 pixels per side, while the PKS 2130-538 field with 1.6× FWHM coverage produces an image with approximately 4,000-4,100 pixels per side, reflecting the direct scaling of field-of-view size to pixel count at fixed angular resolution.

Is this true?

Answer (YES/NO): NO